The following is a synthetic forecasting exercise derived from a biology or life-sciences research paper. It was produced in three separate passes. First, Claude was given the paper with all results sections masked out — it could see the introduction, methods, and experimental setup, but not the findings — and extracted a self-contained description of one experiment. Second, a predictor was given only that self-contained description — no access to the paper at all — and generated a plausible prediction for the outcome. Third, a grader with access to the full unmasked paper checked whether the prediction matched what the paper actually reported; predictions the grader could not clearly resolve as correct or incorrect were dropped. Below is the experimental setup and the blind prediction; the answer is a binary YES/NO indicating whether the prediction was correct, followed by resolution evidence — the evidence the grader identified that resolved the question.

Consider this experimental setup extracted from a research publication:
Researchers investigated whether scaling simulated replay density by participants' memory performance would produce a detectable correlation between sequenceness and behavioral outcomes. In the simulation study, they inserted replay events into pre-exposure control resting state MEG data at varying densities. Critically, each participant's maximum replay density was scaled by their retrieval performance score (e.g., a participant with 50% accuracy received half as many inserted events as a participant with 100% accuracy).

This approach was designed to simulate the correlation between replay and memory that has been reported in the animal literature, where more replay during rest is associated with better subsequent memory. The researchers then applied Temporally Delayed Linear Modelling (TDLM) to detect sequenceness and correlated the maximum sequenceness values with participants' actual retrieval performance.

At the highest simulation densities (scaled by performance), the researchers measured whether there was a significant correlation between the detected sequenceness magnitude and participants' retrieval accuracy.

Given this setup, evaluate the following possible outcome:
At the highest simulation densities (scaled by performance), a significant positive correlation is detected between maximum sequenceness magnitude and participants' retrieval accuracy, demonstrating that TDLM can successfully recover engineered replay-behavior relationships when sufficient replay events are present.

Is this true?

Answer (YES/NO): NO